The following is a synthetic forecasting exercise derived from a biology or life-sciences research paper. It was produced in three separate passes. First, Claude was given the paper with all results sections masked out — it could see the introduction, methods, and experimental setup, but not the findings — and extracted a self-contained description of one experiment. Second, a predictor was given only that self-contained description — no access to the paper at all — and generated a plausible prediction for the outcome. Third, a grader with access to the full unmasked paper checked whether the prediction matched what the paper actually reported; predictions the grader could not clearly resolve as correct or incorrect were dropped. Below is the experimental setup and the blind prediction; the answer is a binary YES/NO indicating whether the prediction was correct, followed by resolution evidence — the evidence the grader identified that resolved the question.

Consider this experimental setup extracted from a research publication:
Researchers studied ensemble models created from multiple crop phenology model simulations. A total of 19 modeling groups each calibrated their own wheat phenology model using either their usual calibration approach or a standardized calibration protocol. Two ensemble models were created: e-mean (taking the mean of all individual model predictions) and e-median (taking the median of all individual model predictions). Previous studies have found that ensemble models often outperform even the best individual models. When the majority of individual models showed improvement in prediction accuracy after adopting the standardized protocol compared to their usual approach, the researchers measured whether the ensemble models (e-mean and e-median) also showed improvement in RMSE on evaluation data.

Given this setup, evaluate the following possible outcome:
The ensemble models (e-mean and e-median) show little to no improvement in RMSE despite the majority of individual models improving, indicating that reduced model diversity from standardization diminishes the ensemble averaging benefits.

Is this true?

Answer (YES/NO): YES